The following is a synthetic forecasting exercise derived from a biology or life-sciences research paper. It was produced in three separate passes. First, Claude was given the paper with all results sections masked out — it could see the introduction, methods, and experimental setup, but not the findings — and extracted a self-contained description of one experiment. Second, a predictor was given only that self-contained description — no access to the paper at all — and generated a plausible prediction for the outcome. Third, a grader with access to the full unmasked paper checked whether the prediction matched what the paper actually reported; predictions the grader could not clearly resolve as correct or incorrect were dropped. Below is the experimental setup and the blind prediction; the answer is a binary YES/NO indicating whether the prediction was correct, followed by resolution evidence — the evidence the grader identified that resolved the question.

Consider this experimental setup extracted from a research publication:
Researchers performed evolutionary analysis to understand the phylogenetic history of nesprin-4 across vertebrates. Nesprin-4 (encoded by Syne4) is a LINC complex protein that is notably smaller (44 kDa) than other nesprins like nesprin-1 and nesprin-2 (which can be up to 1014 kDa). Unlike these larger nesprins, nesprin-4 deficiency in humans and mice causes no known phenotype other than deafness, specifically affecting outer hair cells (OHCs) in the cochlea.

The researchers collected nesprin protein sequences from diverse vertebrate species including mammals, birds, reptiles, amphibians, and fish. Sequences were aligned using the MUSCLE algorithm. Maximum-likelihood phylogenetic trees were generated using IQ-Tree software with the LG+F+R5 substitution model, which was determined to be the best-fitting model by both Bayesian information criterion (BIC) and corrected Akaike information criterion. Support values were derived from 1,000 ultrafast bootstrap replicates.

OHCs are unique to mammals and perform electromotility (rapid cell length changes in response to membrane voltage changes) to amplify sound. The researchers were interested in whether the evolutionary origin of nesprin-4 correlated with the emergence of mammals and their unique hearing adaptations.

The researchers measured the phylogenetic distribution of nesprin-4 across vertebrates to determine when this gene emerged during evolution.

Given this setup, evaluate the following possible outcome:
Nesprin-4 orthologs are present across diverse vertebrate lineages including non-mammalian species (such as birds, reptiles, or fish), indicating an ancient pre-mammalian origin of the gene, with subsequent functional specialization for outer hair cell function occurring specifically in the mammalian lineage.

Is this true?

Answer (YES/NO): YES